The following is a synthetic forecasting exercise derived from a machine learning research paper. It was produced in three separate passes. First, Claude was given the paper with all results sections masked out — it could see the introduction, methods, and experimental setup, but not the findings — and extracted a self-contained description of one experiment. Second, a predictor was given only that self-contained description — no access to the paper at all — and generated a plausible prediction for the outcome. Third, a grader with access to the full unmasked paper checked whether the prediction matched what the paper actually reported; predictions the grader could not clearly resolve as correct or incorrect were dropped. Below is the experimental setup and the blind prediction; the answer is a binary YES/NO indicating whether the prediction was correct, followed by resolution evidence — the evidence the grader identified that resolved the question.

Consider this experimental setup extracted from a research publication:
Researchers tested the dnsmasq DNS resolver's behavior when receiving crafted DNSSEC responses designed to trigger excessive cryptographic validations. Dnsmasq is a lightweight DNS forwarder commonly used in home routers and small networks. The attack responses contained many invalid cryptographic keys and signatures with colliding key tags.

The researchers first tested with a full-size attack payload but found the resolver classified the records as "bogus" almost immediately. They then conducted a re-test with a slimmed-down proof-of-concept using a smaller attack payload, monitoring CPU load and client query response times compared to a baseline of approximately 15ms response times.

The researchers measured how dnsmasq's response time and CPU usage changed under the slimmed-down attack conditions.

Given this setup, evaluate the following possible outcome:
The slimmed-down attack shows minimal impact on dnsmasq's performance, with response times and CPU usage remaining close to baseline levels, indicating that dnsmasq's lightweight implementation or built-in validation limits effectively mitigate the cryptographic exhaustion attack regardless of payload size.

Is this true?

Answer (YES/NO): NO